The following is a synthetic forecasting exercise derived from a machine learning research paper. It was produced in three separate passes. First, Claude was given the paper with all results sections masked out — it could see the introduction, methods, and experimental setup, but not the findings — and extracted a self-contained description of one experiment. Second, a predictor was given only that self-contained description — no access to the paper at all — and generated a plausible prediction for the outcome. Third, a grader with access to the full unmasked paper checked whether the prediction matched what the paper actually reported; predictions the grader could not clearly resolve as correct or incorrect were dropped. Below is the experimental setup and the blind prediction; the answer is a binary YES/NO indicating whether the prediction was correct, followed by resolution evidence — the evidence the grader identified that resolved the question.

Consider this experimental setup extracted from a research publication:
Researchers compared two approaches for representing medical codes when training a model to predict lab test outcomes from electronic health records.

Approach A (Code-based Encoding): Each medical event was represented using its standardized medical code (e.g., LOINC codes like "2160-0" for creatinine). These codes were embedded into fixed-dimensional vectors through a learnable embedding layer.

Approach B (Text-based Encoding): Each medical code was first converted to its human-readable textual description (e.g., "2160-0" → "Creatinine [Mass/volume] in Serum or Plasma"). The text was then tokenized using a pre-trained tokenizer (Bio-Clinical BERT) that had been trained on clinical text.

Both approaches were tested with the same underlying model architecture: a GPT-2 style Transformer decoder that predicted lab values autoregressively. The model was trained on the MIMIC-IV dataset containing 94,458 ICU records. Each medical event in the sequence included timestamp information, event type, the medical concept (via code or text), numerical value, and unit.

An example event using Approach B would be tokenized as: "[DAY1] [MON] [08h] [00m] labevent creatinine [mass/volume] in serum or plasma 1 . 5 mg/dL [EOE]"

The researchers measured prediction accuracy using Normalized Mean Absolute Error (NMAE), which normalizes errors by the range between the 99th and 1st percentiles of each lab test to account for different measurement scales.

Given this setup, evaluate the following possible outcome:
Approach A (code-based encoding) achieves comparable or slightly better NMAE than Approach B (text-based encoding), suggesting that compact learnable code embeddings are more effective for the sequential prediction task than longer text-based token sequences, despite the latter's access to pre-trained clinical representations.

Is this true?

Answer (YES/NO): NO